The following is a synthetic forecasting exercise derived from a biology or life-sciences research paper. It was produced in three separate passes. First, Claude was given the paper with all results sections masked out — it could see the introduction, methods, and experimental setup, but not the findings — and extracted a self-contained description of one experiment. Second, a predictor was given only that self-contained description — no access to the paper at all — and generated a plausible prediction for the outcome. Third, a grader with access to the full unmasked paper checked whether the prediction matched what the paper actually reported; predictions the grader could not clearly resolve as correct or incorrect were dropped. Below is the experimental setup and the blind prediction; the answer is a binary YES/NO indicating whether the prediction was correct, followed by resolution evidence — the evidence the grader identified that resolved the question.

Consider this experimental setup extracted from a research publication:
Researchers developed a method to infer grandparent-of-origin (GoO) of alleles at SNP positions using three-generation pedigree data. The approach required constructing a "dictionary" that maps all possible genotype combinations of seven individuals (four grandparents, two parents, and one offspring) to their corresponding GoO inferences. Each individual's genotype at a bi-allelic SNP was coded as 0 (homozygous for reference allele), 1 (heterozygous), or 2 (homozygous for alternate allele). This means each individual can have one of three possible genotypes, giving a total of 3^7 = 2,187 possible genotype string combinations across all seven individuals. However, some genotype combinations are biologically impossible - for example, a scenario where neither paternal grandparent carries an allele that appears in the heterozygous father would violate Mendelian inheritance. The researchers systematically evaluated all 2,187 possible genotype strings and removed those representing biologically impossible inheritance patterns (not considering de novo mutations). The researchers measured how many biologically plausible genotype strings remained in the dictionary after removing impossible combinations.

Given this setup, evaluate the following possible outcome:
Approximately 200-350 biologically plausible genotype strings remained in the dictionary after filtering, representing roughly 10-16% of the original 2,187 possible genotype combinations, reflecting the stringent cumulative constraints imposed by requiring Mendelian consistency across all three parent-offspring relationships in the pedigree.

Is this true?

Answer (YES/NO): NO